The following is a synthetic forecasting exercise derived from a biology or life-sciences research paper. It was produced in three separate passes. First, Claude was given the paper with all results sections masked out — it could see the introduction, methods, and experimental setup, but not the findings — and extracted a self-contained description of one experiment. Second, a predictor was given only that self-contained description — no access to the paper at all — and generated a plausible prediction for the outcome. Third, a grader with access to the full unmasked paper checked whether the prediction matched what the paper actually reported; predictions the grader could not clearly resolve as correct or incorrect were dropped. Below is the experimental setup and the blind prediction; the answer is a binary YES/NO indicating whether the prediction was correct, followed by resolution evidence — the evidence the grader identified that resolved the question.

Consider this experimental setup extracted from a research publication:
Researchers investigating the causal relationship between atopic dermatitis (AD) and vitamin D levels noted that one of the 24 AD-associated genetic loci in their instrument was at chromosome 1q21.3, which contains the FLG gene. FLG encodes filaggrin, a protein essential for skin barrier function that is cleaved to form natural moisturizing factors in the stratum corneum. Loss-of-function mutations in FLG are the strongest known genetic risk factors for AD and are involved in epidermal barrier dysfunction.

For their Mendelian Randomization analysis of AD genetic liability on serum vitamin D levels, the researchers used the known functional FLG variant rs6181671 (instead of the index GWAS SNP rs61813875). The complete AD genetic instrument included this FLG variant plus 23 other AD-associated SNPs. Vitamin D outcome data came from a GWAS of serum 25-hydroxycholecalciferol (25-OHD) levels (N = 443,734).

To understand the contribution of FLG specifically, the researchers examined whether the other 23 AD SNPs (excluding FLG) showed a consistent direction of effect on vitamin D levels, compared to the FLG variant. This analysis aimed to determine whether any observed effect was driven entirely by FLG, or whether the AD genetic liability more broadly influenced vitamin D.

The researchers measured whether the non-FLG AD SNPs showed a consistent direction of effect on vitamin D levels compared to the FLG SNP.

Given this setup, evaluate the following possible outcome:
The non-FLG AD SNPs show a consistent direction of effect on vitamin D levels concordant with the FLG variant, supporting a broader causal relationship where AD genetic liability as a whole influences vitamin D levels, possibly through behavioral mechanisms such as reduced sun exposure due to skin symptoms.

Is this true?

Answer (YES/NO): YES